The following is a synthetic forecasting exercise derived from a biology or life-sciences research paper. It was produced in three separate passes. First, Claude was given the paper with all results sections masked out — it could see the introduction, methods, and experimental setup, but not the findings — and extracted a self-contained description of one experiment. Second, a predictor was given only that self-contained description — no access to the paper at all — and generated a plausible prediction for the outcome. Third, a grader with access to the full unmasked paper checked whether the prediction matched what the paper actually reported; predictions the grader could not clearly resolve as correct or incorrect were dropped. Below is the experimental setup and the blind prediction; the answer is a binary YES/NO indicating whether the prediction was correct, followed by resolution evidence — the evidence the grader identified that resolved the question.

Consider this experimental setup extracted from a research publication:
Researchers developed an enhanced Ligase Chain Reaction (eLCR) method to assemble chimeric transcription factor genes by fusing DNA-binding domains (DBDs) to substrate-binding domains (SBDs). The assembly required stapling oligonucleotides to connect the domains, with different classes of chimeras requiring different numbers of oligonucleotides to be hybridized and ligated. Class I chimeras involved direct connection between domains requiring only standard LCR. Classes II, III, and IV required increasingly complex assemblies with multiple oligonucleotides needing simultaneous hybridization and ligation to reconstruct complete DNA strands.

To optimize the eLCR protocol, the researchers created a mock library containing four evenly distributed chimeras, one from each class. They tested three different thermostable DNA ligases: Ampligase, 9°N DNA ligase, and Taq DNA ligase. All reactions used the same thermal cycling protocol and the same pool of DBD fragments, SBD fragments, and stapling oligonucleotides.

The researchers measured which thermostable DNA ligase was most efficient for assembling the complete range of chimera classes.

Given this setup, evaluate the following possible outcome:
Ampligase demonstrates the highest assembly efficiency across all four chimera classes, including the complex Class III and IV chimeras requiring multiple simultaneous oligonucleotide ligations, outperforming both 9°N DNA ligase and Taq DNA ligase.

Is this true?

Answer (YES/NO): NO